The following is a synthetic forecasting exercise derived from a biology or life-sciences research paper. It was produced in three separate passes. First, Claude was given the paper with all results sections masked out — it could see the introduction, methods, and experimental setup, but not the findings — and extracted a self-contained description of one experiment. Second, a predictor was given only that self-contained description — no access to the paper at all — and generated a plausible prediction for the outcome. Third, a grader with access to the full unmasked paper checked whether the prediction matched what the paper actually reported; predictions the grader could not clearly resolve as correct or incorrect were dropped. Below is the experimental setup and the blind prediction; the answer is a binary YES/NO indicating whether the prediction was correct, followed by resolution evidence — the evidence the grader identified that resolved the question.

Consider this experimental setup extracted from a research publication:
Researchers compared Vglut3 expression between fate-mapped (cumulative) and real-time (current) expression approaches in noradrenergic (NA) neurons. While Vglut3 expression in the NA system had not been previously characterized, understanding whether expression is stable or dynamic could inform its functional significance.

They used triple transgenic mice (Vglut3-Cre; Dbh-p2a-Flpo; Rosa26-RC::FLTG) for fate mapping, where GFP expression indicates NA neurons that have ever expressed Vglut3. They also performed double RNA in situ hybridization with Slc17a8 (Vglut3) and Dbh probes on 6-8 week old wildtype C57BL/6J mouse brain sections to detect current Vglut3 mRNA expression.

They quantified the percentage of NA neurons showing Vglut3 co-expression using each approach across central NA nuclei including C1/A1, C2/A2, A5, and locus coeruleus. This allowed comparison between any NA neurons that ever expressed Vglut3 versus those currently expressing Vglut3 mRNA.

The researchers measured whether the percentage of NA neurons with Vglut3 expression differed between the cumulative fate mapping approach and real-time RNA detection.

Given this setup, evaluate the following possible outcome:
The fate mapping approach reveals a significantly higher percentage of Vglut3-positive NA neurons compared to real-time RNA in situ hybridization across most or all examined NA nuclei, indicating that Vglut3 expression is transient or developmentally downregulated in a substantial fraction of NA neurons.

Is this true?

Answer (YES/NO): NO